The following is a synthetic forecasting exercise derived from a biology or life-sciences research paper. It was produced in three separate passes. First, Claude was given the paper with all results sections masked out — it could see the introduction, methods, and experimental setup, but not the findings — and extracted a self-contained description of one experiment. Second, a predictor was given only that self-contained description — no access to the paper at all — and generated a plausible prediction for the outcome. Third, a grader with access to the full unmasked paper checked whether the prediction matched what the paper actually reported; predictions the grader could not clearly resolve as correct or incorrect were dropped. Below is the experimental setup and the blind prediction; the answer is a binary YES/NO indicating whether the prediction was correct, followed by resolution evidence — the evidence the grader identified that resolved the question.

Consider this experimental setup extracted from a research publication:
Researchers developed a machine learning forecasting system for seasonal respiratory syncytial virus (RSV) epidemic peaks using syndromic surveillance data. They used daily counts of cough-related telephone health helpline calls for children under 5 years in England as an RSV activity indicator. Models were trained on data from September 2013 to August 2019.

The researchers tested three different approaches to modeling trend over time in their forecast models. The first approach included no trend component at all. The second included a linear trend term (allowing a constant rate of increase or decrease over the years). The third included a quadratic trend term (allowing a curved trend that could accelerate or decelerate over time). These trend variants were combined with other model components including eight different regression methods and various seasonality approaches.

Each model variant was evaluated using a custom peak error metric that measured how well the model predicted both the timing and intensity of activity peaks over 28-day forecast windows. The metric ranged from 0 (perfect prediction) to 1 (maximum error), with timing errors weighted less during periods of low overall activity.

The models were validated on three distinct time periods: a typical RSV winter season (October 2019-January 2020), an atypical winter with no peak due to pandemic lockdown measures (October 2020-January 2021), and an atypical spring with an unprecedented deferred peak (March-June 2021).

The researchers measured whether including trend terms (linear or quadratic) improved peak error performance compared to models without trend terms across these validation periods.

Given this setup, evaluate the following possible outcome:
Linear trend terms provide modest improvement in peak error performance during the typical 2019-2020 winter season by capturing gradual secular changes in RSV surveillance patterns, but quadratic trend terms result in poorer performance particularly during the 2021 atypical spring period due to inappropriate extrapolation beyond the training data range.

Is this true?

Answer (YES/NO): NO